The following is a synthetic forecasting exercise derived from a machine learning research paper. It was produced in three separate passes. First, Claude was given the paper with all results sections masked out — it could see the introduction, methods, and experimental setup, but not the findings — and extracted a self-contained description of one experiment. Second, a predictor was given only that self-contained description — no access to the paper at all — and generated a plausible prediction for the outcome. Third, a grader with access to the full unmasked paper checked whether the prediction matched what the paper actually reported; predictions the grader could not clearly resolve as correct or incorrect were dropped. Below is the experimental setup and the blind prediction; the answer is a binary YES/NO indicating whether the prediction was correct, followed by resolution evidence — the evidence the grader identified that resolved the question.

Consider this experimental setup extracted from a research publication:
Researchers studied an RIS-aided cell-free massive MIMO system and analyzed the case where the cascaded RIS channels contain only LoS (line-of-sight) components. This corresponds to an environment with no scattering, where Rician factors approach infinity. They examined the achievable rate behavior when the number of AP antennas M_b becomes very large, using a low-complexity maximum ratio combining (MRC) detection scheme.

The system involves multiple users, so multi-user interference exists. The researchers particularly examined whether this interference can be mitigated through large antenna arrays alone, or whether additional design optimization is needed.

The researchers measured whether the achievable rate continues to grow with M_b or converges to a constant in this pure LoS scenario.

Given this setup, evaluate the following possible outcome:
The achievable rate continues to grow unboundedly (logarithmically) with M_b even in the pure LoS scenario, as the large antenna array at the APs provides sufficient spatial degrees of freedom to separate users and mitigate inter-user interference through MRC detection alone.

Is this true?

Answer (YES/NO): NO